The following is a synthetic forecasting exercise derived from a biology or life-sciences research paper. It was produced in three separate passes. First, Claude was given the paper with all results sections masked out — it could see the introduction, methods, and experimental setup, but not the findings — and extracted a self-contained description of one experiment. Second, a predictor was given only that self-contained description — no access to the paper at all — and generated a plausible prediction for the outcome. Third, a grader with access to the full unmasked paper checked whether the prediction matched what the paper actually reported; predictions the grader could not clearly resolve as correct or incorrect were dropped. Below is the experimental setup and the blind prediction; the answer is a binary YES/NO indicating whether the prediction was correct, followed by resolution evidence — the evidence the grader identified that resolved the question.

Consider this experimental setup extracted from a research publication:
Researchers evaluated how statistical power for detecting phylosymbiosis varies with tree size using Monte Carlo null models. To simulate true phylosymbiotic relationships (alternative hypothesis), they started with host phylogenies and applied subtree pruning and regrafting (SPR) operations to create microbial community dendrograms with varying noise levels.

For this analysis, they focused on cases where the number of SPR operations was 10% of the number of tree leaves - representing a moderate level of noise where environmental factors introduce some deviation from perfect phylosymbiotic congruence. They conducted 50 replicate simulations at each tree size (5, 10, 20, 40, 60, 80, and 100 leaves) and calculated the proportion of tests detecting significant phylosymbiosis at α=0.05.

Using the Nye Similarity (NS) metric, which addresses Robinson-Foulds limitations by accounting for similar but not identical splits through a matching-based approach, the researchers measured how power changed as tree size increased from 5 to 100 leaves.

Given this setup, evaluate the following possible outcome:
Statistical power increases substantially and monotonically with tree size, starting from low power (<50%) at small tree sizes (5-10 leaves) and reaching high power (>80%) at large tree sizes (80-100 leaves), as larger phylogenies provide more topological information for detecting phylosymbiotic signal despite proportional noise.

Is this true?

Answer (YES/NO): NO